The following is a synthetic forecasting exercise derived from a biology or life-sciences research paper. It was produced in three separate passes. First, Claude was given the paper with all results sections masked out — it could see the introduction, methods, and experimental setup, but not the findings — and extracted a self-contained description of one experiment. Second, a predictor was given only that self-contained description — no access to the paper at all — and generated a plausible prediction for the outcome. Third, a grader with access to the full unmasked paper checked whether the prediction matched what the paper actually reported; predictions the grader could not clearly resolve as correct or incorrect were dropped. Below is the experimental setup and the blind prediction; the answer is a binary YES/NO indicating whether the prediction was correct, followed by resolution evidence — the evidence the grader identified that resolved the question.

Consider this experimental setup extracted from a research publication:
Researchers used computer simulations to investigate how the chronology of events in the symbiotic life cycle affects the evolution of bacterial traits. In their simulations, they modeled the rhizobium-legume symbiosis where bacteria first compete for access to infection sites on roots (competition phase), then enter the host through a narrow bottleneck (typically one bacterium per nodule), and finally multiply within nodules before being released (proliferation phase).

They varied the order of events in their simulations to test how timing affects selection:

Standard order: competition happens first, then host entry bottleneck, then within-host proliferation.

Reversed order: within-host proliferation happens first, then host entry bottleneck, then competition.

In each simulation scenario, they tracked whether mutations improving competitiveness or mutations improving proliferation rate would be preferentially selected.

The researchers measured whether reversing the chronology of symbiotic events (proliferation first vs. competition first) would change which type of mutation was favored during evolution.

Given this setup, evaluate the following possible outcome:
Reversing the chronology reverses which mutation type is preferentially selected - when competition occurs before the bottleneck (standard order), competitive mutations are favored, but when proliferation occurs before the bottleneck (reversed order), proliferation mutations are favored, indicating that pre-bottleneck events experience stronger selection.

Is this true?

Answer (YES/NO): NO